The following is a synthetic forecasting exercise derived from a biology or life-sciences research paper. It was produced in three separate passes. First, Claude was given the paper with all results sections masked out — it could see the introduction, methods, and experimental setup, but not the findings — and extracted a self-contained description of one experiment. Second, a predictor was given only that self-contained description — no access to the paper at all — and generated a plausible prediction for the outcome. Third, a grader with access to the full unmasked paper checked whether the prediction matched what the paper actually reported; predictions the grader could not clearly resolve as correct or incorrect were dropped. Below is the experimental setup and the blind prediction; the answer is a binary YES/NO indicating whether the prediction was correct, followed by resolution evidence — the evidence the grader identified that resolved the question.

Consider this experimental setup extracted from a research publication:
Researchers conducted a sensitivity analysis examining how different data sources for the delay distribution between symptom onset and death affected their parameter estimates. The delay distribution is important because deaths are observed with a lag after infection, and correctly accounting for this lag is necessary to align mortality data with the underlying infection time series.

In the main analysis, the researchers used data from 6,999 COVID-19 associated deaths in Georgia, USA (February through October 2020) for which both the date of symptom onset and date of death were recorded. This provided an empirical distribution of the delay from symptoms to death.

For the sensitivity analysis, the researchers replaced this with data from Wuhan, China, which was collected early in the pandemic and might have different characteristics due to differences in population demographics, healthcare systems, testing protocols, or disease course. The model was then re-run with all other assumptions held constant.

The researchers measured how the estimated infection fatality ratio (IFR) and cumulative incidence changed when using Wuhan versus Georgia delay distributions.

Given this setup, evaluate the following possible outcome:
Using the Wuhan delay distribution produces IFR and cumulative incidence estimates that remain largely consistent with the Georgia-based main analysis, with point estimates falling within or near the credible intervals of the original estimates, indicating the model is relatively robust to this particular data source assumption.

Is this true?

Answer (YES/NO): YES